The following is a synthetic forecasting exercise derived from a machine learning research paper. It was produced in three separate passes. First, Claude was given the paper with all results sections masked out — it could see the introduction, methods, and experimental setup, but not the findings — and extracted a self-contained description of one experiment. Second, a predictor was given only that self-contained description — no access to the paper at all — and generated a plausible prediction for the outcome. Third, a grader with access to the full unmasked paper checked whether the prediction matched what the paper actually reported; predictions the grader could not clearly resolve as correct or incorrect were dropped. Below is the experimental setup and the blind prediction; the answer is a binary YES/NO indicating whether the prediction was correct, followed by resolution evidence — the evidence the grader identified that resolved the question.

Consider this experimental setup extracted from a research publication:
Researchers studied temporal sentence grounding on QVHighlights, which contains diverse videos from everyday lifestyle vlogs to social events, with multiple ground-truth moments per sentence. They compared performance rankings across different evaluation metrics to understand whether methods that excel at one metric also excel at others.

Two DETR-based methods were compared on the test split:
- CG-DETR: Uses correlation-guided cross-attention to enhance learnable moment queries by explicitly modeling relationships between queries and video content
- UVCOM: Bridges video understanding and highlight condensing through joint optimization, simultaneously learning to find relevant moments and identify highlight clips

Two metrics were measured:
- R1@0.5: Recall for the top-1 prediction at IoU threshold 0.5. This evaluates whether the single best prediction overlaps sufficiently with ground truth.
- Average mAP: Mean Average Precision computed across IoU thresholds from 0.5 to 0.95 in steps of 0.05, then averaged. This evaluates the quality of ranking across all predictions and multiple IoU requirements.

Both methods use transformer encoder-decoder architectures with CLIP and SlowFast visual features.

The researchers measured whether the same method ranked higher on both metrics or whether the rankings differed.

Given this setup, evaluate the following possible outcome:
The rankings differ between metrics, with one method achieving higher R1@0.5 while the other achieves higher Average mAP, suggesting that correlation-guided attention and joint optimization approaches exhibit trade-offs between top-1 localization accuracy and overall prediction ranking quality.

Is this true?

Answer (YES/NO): YES